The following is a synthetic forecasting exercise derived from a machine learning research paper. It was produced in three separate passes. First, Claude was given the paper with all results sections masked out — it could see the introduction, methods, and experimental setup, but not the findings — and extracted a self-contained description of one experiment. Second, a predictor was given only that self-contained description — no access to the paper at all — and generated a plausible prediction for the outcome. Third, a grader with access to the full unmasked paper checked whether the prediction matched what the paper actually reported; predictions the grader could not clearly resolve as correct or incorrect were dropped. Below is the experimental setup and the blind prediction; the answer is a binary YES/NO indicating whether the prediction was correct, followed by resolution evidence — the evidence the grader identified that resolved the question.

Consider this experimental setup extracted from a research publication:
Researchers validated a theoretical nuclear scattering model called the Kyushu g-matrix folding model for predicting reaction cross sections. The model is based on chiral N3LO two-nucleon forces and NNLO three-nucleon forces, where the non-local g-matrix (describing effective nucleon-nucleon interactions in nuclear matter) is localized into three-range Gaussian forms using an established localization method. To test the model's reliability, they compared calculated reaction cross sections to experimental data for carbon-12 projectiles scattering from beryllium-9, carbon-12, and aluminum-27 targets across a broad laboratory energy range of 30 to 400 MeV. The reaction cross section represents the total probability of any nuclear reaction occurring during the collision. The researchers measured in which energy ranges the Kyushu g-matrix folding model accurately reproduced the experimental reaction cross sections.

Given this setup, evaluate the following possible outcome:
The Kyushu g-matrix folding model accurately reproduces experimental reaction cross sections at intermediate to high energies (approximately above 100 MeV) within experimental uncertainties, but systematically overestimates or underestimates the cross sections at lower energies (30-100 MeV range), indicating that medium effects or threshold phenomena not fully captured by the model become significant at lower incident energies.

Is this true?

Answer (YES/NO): NO